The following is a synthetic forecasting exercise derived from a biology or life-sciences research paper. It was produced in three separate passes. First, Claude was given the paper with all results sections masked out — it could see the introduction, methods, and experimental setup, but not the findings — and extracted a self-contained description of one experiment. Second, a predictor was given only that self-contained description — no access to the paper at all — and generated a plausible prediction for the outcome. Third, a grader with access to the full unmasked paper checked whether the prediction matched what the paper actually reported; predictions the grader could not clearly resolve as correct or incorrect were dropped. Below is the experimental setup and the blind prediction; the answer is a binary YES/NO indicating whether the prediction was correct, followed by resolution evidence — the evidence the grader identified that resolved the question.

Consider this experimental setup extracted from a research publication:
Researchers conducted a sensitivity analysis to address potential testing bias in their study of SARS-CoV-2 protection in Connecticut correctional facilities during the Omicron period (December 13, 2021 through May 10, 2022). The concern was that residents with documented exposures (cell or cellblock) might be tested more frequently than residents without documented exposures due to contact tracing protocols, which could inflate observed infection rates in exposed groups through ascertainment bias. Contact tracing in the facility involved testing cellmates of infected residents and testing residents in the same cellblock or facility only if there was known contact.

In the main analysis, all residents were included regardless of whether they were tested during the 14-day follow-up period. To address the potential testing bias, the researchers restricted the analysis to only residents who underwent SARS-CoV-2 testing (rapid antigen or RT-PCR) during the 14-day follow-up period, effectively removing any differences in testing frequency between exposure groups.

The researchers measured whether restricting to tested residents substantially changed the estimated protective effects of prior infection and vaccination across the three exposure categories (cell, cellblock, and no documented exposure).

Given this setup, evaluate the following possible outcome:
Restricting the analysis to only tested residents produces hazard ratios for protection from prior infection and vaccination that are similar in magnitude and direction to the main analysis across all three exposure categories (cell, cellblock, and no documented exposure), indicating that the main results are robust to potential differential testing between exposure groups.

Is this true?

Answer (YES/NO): YES